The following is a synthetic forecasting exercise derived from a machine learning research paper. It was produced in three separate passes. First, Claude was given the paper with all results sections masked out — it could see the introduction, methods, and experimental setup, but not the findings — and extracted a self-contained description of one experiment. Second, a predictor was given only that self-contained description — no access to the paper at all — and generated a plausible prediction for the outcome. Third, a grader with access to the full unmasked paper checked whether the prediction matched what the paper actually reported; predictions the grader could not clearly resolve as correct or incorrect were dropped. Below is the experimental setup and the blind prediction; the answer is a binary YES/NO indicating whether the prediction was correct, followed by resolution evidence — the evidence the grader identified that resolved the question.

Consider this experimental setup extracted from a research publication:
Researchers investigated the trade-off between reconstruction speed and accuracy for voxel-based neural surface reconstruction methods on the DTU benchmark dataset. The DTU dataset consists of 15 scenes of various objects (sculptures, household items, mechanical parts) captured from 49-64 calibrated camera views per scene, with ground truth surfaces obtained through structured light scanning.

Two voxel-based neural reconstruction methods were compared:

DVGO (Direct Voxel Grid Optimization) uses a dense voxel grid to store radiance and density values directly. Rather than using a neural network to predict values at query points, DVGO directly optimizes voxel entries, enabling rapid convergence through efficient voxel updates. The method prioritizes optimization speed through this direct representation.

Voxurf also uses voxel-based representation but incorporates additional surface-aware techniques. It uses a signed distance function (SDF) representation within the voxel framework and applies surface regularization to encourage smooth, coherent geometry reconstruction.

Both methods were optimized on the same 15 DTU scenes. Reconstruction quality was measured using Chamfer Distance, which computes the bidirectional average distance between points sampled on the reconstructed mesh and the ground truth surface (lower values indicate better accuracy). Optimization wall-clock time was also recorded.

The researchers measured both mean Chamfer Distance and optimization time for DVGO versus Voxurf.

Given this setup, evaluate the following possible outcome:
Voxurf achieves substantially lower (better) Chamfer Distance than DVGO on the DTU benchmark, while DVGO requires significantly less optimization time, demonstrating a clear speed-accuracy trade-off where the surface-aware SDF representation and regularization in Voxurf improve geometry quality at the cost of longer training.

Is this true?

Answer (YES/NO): YES